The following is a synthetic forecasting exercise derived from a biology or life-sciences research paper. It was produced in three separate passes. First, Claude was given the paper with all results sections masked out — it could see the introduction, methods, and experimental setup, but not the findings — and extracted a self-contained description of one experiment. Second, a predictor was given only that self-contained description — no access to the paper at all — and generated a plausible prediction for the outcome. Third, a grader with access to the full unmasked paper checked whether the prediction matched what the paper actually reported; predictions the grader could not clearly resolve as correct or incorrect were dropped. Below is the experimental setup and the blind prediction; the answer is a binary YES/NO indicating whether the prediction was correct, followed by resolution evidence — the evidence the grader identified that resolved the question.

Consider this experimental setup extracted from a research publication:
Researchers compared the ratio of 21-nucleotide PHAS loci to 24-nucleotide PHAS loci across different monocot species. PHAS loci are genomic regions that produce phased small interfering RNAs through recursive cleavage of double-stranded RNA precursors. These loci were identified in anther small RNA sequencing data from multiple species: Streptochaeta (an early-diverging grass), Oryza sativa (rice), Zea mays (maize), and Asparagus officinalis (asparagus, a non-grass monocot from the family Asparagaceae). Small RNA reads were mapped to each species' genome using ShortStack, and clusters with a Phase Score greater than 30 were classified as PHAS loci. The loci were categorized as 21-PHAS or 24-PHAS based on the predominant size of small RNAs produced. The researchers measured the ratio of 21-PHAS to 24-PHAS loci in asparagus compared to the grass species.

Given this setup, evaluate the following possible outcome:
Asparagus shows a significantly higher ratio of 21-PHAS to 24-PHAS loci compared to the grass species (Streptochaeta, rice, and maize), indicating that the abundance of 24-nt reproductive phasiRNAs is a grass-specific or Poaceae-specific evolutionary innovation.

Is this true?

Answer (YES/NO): NO